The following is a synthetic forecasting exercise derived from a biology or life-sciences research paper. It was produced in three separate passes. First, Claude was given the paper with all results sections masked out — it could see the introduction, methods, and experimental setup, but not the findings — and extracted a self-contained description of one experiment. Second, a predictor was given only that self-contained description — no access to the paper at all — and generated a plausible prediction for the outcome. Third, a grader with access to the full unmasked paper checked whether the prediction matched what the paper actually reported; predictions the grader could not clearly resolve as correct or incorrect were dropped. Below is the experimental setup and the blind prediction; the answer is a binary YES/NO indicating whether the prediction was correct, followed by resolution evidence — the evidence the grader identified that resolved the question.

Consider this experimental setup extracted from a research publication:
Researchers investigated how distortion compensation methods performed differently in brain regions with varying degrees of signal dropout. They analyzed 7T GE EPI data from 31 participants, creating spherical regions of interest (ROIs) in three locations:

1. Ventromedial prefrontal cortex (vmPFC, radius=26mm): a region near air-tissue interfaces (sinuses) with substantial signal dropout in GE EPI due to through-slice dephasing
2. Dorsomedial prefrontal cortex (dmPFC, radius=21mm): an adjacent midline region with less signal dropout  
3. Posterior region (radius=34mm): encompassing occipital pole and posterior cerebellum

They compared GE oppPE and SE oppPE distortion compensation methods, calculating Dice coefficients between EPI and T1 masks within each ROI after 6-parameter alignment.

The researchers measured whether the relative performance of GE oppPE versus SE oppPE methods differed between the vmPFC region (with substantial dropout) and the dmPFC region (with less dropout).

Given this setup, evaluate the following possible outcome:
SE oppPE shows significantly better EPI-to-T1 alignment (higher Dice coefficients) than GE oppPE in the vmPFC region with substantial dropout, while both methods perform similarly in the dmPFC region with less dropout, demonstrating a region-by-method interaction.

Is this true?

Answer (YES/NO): NO